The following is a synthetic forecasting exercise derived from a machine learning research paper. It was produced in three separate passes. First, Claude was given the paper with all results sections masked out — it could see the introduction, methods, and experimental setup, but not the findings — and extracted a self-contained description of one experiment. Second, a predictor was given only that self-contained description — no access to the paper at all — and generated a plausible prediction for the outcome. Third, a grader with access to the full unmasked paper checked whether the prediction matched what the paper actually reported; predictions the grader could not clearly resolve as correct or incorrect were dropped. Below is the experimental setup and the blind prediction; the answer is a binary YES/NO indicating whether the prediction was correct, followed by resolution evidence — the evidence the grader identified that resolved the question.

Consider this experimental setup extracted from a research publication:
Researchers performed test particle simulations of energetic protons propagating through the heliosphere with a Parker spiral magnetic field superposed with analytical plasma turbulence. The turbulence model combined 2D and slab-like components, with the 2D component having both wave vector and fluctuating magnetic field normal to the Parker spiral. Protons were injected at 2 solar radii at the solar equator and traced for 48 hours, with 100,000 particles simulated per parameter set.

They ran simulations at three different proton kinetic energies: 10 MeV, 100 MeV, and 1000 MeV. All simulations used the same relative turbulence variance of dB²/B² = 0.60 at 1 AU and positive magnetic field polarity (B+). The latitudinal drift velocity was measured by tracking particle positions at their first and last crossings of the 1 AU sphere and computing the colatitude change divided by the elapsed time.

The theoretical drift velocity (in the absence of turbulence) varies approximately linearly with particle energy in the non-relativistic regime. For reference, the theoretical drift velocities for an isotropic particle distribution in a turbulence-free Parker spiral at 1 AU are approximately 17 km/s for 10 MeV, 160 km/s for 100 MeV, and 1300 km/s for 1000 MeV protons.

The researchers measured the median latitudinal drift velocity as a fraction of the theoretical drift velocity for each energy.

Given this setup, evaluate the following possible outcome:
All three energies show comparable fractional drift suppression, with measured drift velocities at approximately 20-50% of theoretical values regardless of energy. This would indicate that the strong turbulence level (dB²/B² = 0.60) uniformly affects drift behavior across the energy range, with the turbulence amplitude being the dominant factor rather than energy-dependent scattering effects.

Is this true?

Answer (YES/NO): NO